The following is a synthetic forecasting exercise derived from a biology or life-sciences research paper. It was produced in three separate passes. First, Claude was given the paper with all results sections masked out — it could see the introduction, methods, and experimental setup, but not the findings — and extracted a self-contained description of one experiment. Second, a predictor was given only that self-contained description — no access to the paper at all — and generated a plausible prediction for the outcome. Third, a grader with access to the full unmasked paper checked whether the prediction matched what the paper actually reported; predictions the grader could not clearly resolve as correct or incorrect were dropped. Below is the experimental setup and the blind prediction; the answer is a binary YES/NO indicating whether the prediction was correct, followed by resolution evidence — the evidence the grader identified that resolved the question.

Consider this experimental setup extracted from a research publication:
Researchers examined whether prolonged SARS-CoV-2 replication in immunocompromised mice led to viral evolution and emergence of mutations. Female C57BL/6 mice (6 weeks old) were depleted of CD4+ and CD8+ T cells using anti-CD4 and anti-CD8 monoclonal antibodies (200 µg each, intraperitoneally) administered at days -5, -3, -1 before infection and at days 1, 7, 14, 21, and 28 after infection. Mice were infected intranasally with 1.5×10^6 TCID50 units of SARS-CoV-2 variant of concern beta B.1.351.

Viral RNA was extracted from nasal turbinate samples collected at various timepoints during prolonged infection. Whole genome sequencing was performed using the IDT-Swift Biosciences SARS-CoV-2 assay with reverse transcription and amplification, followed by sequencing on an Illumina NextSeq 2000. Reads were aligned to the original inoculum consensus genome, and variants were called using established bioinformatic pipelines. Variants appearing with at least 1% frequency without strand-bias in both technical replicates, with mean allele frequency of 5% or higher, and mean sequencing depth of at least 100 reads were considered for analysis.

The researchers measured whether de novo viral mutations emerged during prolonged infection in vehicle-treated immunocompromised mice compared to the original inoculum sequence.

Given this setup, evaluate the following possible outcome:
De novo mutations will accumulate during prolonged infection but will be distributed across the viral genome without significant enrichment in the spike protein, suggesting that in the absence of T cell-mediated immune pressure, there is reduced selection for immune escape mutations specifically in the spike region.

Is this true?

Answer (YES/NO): NO